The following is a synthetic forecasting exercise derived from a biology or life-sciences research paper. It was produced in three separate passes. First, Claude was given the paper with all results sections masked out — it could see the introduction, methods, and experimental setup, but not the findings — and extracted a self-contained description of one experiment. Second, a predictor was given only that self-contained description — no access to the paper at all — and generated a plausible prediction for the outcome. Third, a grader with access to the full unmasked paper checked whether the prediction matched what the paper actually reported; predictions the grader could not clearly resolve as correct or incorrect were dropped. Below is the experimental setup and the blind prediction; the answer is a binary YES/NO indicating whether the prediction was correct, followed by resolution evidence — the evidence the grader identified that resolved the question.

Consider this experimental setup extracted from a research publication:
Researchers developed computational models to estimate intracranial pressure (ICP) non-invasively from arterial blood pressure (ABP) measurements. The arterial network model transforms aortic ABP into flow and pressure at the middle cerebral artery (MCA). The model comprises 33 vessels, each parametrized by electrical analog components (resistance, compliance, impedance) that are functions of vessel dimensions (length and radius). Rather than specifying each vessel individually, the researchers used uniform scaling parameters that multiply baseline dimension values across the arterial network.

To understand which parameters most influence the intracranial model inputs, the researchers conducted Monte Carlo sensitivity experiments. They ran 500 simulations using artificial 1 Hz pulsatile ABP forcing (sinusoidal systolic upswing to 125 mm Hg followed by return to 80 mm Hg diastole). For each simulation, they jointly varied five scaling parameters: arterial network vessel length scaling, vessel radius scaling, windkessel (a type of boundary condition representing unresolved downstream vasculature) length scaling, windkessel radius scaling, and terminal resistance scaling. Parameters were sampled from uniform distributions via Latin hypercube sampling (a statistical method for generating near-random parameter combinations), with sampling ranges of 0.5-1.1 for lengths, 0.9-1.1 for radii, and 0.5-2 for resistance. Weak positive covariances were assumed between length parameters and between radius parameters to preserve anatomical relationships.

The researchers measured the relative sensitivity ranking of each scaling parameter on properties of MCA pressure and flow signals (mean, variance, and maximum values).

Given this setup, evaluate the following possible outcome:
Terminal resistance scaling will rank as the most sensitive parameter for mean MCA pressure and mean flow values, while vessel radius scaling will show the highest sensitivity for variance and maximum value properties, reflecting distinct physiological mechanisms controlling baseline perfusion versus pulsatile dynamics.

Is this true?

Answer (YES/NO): NO